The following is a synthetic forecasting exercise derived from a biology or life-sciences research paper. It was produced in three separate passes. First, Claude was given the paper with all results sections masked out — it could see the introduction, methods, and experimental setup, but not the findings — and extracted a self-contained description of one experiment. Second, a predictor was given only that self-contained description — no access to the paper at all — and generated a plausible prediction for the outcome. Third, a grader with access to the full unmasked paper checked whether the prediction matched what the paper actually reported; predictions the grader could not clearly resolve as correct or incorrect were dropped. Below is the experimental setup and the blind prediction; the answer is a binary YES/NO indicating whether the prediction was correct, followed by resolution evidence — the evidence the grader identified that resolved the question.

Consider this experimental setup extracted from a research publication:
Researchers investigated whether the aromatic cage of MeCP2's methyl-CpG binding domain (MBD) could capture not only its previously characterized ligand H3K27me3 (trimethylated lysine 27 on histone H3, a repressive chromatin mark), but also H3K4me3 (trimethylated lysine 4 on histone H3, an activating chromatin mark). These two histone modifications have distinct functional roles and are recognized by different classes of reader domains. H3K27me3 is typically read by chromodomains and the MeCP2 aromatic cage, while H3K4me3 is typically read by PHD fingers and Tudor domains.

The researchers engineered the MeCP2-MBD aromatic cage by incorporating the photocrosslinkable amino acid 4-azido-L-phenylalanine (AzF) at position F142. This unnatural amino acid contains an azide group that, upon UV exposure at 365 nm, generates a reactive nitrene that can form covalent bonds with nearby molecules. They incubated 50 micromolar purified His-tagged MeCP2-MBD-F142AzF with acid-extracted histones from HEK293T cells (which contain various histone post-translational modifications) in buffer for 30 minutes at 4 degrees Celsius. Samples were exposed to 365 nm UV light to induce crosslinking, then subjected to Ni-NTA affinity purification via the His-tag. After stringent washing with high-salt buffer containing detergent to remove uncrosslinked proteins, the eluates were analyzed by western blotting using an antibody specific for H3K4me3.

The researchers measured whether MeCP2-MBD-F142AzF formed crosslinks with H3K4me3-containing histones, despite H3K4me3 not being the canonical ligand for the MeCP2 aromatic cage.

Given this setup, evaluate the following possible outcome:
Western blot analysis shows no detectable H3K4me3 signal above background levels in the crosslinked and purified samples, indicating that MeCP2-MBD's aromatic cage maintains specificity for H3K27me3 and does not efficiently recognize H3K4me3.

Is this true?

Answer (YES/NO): NO